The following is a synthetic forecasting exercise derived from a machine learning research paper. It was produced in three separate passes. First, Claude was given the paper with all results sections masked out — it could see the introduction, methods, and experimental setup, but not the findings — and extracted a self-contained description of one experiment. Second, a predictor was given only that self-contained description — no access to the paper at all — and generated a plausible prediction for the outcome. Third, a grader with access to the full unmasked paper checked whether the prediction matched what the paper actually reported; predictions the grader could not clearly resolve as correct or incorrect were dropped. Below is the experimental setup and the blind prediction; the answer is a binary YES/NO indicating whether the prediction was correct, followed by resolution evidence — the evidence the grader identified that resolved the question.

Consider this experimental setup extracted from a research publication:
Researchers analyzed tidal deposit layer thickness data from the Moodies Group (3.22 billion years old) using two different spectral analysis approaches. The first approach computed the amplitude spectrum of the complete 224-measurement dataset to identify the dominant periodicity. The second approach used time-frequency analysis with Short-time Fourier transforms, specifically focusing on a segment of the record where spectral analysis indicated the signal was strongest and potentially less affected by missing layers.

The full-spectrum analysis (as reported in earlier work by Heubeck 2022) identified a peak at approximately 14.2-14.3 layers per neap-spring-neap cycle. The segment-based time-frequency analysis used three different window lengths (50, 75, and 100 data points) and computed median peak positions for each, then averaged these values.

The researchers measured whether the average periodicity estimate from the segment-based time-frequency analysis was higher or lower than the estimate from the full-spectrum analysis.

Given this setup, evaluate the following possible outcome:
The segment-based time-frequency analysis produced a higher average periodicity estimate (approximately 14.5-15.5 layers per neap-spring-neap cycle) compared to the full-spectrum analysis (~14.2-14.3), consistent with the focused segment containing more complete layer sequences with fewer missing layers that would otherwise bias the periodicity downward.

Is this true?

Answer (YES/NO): YES